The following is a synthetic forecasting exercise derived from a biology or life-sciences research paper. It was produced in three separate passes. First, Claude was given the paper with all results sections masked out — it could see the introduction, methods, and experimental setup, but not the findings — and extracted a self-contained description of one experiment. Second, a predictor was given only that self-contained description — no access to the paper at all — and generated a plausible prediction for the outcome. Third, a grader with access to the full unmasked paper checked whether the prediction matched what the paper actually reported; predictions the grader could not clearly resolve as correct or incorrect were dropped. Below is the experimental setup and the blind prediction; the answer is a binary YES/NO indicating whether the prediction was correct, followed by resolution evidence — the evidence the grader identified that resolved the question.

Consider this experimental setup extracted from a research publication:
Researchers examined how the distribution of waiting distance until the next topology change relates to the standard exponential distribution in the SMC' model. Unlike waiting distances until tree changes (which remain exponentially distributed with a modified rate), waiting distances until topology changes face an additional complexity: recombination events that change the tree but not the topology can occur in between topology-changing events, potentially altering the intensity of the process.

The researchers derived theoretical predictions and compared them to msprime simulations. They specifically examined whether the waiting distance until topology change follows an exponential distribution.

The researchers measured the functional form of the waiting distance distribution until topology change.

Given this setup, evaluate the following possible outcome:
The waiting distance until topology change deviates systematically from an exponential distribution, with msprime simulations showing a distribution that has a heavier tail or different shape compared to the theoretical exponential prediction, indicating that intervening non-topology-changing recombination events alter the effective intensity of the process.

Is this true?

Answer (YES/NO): NO